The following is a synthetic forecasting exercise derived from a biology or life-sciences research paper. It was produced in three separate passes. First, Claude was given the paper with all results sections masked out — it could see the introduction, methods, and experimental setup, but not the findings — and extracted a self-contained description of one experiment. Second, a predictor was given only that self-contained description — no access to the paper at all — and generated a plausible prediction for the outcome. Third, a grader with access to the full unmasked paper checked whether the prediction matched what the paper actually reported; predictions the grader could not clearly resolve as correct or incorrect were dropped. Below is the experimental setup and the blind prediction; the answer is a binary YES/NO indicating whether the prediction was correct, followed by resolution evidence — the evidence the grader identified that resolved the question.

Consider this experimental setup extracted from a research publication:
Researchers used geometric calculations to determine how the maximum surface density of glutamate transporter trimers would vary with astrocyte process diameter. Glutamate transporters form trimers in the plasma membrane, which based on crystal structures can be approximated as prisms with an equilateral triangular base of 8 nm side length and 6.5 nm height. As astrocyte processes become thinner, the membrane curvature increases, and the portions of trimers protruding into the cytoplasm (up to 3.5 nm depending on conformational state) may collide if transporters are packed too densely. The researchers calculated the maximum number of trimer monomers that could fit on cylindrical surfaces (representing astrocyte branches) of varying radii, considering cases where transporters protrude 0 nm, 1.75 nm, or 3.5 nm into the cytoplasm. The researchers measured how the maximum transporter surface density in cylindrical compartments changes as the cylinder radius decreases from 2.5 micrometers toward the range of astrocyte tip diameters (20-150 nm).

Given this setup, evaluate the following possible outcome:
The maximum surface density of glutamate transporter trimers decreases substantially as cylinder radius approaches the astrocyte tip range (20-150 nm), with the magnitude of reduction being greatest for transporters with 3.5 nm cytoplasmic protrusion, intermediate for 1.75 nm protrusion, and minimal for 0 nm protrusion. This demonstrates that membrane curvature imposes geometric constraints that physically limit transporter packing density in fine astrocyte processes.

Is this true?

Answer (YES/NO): YES